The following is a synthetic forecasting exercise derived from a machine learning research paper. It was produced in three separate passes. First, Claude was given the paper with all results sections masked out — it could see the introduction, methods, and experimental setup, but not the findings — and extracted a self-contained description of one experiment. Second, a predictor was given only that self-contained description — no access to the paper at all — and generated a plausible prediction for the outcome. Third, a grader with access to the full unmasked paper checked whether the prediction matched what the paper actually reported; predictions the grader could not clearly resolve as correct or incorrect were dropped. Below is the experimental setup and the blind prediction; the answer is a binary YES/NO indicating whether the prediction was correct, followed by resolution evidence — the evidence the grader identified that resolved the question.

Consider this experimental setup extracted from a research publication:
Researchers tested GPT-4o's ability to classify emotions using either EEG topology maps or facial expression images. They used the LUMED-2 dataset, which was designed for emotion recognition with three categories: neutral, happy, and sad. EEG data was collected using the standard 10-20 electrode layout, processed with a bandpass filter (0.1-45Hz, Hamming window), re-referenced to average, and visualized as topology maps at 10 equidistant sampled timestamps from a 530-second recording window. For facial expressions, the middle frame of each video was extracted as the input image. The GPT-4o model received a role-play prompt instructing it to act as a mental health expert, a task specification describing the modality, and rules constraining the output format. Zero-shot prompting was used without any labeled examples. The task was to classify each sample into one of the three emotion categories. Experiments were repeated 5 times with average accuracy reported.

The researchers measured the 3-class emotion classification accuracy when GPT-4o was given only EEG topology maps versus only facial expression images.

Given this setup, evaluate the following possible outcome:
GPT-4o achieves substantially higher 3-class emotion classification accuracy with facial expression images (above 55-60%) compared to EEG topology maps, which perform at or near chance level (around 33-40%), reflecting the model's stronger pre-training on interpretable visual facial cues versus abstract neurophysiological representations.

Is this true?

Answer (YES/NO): NO